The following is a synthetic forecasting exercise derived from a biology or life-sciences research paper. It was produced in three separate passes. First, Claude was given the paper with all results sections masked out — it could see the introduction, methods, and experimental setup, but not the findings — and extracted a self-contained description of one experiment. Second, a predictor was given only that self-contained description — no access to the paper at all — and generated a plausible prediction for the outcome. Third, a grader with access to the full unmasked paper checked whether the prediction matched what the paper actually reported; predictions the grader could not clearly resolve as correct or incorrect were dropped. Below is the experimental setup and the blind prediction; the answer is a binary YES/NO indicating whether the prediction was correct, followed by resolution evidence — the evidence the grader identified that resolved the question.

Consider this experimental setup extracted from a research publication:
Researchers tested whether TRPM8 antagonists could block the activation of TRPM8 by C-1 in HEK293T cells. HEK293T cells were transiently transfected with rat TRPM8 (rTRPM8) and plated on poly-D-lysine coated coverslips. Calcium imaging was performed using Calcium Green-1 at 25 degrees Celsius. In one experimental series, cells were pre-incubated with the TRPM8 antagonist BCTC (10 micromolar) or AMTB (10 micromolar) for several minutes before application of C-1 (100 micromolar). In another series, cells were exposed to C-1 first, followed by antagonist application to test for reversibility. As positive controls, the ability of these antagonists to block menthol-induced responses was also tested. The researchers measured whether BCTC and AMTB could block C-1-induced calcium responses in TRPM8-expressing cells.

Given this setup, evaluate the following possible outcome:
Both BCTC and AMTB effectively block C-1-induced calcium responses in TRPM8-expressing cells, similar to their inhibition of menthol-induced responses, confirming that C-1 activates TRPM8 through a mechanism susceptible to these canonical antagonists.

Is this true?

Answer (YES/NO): NO